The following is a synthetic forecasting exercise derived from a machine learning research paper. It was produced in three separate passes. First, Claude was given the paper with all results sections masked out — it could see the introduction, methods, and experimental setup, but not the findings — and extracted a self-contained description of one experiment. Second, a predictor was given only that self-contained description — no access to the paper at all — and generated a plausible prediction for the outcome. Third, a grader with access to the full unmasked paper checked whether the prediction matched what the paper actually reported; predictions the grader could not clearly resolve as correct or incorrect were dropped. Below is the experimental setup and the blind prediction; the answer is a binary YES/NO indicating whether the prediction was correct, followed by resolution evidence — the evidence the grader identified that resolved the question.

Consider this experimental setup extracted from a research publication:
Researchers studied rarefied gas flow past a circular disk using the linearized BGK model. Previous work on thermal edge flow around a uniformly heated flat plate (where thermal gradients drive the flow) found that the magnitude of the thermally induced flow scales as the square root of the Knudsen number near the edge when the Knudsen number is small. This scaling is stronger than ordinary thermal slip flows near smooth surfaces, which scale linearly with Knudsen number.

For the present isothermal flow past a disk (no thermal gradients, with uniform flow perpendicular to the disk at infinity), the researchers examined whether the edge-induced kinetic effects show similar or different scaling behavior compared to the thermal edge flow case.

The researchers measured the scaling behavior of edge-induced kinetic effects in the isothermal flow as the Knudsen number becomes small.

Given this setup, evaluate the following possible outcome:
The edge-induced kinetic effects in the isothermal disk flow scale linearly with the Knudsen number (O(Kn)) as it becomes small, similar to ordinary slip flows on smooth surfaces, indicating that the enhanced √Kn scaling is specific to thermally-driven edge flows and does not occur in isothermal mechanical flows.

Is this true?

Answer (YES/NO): NO